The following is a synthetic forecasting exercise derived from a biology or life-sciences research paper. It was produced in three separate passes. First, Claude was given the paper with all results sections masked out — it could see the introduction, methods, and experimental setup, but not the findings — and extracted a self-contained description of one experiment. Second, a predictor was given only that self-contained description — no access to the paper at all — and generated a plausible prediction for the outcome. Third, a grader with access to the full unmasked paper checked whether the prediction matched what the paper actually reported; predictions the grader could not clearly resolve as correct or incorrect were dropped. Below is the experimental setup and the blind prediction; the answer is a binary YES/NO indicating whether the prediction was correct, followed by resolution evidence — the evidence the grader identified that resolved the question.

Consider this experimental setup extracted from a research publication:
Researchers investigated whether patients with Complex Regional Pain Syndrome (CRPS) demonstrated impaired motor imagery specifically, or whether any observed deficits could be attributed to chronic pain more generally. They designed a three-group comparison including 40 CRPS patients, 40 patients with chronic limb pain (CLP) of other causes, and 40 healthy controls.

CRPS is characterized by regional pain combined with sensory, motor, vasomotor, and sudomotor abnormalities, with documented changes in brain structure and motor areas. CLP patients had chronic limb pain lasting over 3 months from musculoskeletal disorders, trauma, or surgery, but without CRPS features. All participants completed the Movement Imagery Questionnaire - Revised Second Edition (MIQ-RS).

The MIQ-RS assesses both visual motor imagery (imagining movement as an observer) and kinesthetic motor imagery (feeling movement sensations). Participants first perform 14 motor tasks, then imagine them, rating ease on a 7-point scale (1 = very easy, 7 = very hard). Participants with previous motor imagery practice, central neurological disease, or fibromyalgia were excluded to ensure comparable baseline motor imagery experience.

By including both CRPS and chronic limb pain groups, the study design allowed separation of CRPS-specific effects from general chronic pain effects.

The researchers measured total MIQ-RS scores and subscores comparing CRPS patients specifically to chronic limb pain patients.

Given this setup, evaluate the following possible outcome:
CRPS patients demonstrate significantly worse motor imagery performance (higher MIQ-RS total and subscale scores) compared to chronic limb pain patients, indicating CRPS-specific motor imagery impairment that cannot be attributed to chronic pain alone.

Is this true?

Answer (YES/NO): NO